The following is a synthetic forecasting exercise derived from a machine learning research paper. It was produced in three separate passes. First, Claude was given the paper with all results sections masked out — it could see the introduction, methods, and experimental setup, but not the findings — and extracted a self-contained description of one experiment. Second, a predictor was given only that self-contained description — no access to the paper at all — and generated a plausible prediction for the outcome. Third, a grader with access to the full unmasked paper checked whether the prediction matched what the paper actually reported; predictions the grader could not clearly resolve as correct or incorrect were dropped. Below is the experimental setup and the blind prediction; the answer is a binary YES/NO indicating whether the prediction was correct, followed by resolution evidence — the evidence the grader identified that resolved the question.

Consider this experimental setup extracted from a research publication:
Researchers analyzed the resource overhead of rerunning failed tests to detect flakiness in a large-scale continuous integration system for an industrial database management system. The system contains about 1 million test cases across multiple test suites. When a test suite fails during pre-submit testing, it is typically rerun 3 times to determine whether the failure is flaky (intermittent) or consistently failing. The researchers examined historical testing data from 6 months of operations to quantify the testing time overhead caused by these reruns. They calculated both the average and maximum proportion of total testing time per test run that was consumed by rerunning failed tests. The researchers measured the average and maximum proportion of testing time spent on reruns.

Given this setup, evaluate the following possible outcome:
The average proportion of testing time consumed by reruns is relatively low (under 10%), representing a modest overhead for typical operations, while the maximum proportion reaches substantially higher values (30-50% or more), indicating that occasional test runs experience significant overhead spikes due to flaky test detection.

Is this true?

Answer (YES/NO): NO